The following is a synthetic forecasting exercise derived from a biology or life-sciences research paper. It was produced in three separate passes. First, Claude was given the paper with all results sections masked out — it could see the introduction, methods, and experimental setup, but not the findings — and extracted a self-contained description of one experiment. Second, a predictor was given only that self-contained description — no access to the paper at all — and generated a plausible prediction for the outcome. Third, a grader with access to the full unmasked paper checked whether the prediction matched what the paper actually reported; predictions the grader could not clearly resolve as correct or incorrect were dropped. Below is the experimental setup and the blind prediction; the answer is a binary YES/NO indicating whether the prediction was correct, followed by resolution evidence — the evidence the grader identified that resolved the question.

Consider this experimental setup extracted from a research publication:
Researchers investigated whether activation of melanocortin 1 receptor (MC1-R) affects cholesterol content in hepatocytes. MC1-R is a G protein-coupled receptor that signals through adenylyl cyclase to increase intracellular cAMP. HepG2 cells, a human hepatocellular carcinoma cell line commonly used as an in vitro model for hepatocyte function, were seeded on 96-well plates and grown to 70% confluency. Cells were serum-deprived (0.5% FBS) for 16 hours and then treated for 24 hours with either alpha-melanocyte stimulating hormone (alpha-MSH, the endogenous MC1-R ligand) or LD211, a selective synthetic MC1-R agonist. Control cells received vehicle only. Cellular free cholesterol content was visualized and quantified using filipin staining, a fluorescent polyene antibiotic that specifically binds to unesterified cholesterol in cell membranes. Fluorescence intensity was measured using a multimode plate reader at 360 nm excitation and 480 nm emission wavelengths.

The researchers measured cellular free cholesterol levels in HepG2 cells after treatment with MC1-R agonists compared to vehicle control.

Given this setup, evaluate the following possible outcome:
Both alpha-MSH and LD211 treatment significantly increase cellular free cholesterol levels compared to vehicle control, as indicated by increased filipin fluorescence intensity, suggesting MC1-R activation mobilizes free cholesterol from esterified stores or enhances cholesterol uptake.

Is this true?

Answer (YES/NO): NO